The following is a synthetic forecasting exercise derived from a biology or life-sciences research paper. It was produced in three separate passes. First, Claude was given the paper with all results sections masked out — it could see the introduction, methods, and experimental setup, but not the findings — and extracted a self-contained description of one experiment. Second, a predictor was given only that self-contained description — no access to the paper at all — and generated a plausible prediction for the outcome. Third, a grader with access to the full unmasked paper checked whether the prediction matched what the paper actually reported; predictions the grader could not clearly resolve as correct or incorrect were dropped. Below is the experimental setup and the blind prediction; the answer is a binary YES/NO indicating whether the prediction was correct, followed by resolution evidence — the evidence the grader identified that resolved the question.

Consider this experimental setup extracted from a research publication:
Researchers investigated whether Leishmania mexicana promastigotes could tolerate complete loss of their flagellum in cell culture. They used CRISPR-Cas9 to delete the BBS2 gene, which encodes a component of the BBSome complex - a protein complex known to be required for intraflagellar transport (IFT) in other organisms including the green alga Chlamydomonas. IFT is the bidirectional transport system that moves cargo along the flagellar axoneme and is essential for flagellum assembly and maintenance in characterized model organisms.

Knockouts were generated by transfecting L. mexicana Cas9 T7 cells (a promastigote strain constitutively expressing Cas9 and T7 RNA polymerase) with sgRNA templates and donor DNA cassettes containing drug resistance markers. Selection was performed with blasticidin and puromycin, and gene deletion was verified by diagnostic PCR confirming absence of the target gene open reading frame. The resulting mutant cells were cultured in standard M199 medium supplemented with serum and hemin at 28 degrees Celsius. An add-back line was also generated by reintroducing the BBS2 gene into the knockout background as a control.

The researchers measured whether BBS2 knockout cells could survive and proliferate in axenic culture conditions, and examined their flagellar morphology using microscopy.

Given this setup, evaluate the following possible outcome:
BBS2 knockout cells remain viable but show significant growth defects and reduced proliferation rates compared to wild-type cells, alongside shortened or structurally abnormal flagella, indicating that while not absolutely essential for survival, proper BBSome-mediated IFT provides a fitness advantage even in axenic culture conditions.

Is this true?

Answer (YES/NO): NO